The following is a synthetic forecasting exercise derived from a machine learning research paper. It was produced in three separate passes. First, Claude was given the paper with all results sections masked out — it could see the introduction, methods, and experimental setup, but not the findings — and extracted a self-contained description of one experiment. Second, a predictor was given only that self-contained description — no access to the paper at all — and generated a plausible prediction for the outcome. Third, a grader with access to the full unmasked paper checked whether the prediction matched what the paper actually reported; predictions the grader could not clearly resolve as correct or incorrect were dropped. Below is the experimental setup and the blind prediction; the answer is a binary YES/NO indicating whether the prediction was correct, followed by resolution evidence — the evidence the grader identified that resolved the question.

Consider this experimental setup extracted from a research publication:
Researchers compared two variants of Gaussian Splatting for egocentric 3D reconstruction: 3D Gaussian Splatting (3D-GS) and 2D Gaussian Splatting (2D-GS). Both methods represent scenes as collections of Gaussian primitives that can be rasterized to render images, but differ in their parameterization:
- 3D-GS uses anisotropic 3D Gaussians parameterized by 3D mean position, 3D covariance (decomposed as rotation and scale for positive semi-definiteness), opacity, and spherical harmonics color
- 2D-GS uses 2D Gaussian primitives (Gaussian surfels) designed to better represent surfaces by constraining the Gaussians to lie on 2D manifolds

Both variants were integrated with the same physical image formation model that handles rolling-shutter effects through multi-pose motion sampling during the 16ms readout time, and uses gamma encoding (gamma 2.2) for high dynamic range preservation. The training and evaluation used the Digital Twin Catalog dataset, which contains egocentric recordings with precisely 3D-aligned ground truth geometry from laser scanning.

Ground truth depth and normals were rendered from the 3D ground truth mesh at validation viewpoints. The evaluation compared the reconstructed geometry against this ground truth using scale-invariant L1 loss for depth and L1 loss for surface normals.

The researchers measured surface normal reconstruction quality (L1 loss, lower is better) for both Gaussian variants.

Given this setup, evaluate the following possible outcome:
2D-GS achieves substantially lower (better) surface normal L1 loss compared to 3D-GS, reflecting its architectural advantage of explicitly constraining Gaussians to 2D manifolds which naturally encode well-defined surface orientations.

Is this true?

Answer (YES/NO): YES